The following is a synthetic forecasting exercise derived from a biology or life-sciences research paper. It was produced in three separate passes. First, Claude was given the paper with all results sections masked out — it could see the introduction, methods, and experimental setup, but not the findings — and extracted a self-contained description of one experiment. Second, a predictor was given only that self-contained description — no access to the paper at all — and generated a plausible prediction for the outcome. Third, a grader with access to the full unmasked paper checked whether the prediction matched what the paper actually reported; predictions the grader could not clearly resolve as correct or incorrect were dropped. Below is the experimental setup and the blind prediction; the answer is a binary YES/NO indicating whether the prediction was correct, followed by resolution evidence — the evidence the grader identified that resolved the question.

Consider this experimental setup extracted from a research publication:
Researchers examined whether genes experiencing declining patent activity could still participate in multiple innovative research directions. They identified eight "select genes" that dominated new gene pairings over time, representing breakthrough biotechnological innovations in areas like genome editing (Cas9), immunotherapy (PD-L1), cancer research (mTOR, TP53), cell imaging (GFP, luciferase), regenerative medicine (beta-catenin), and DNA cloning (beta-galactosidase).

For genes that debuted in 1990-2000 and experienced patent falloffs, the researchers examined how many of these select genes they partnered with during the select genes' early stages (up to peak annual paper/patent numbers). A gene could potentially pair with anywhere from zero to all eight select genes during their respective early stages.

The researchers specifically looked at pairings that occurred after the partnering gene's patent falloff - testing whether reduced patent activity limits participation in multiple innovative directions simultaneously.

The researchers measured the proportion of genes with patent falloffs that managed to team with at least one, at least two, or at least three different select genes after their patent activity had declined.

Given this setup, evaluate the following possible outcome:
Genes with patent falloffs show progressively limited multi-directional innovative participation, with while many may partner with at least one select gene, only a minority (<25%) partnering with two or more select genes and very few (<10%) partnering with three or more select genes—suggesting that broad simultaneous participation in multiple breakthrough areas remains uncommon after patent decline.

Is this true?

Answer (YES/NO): NO